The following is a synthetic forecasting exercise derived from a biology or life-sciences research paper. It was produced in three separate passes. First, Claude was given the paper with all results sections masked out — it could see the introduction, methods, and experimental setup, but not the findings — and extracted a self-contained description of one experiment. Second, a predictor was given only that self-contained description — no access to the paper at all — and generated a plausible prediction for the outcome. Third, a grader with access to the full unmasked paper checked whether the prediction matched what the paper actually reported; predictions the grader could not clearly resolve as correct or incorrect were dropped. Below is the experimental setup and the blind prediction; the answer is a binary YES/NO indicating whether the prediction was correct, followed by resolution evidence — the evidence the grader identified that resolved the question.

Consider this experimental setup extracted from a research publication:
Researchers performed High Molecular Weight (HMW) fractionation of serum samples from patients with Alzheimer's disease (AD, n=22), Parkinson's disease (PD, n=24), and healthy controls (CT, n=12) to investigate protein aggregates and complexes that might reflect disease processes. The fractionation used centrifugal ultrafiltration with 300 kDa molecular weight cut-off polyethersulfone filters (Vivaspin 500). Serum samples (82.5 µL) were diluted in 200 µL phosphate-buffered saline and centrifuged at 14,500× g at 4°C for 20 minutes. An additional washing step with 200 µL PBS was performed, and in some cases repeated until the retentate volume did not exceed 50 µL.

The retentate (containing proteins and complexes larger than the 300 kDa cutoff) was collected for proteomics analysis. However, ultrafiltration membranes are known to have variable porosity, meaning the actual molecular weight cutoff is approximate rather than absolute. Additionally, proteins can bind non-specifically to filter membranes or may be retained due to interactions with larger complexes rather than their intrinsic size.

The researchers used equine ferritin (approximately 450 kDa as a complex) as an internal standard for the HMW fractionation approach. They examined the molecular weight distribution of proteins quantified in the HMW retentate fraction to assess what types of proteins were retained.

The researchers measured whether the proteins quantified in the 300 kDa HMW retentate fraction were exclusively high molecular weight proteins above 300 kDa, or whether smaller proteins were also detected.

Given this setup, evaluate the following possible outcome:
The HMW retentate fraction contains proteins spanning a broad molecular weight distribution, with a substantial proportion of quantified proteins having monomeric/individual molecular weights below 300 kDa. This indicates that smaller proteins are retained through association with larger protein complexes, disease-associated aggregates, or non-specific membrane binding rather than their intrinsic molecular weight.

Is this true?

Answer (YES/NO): YES